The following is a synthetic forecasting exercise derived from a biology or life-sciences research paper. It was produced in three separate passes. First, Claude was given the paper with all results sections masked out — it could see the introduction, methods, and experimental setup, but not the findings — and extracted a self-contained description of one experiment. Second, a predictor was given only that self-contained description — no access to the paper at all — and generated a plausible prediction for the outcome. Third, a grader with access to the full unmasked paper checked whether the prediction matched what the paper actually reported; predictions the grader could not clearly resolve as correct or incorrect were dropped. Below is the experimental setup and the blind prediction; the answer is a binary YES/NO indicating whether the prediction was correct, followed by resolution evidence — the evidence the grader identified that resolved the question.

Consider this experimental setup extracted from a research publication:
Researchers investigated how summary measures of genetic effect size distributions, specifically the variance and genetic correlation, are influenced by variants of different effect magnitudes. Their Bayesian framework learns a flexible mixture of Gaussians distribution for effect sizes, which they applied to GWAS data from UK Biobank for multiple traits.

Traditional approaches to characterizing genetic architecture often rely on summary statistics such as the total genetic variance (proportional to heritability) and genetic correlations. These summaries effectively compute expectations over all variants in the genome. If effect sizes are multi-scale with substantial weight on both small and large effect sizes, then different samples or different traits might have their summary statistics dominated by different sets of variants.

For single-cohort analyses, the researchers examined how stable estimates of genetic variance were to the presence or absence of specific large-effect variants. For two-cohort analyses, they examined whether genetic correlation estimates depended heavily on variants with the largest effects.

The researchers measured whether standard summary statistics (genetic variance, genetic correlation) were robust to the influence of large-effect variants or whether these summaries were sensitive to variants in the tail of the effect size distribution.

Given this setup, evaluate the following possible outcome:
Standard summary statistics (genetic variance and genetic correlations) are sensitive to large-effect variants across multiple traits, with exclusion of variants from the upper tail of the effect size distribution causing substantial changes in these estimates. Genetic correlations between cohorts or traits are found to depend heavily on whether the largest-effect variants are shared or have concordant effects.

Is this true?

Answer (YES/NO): YES